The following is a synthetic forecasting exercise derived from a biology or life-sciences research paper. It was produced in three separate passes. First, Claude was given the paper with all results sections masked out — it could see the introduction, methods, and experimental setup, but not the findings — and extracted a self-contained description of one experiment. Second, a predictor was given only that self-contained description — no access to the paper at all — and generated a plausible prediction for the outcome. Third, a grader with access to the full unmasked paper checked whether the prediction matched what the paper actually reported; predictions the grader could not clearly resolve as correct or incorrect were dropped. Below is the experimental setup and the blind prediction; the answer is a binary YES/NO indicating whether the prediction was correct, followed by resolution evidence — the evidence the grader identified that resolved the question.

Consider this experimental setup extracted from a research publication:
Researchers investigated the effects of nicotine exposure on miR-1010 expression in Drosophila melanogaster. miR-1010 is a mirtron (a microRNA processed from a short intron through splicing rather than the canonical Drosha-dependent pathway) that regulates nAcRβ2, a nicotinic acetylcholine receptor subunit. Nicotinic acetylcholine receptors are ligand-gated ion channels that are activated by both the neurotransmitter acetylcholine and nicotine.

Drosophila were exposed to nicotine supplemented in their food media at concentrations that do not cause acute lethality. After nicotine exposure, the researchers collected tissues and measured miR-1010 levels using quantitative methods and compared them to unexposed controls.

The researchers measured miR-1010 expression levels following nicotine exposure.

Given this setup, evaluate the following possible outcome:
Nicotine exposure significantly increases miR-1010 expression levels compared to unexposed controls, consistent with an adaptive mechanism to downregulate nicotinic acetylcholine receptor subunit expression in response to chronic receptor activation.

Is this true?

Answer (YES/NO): YES